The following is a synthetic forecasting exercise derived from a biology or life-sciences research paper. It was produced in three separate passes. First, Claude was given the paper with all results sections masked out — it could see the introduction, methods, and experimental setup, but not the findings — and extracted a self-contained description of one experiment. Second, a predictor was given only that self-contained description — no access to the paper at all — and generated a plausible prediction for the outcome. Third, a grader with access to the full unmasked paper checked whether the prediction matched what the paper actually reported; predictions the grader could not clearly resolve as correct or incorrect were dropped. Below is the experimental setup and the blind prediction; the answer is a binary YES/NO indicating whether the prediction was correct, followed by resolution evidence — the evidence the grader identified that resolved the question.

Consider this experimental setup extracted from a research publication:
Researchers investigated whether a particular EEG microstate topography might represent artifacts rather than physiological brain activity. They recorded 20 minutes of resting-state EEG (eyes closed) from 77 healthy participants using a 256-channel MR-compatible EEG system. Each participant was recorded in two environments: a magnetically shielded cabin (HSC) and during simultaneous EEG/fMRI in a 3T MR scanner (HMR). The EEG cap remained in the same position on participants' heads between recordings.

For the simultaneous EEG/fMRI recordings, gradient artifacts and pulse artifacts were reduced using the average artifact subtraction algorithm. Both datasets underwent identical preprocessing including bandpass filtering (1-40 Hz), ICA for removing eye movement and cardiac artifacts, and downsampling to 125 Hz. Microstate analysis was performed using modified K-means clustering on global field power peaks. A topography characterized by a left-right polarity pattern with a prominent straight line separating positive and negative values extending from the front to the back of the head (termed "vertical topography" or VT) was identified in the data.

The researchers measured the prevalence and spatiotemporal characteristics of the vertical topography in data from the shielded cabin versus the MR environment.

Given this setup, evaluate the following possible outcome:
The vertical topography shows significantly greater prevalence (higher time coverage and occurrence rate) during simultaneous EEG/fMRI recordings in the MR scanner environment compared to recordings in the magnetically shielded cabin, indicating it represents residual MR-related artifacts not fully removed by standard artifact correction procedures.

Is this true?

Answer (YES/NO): YES